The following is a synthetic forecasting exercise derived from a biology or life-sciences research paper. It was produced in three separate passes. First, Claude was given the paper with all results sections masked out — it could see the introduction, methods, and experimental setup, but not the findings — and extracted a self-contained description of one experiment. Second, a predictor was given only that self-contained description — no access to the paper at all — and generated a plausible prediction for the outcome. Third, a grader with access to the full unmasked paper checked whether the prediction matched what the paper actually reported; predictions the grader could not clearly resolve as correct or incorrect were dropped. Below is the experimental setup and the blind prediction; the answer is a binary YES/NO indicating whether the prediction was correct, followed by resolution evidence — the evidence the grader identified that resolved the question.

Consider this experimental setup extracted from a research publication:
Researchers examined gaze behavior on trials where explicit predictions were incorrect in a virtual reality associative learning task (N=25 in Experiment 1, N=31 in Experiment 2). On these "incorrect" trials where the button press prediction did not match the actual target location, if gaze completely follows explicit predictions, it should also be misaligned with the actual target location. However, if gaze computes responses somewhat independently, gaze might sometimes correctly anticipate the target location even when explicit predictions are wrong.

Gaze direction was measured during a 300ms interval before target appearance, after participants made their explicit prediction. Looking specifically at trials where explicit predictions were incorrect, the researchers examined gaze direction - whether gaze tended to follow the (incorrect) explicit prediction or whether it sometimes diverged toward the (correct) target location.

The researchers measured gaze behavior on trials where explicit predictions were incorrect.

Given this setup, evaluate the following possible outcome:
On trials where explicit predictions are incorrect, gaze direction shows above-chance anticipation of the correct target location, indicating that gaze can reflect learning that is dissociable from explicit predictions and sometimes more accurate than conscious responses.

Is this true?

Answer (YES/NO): NO